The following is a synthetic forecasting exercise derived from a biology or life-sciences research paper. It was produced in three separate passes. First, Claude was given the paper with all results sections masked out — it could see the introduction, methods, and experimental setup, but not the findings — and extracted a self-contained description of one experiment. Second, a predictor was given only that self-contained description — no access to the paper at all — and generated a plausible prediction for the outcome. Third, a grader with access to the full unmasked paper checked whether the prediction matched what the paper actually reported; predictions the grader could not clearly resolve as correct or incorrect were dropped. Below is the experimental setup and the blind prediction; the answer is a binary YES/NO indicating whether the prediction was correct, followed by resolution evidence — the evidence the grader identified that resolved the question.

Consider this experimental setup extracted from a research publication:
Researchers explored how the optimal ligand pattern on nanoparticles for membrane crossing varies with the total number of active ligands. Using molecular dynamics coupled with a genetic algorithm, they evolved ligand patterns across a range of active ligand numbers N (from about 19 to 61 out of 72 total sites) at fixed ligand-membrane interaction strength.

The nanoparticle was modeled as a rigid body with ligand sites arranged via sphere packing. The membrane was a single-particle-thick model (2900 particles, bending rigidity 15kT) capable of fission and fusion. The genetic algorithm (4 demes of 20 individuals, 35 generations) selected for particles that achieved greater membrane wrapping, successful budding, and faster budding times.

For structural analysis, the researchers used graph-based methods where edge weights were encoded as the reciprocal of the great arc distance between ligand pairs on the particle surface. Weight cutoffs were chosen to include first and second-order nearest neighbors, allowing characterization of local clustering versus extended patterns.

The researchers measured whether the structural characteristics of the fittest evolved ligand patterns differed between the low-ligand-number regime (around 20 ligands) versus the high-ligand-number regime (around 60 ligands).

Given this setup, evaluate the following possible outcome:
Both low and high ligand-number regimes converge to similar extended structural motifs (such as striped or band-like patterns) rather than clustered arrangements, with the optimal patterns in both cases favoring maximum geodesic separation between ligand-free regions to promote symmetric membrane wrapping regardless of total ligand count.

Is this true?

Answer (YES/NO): NO